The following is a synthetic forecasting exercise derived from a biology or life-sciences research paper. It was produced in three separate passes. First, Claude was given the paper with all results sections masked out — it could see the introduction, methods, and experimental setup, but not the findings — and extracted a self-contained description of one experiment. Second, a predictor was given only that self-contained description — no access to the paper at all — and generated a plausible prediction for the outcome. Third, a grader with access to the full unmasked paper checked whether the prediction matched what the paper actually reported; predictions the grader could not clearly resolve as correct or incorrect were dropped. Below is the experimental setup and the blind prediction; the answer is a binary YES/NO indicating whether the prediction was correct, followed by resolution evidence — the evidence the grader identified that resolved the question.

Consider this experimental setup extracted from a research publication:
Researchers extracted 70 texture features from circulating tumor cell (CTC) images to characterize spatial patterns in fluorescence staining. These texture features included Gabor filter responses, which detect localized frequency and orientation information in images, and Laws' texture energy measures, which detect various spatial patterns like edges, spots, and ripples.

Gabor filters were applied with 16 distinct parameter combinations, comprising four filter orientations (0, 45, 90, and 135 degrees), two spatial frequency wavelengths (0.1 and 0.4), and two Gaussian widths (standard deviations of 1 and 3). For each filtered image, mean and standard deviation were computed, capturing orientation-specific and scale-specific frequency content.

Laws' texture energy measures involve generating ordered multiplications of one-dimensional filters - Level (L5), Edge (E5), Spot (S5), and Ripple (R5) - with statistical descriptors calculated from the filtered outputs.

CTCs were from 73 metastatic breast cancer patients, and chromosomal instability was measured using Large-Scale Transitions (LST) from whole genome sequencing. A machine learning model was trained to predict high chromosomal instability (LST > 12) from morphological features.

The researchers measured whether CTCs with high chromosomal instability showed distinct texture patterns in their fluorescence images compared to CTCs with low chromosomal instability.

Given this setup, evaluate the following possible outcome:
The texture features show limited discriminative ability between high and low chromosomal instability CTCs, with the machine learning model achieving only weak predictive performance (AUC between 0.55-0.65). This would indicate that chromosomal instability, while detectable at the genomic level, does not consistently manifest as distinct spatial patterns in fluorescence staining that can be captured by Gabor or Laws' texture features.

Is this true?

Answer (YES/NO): NO